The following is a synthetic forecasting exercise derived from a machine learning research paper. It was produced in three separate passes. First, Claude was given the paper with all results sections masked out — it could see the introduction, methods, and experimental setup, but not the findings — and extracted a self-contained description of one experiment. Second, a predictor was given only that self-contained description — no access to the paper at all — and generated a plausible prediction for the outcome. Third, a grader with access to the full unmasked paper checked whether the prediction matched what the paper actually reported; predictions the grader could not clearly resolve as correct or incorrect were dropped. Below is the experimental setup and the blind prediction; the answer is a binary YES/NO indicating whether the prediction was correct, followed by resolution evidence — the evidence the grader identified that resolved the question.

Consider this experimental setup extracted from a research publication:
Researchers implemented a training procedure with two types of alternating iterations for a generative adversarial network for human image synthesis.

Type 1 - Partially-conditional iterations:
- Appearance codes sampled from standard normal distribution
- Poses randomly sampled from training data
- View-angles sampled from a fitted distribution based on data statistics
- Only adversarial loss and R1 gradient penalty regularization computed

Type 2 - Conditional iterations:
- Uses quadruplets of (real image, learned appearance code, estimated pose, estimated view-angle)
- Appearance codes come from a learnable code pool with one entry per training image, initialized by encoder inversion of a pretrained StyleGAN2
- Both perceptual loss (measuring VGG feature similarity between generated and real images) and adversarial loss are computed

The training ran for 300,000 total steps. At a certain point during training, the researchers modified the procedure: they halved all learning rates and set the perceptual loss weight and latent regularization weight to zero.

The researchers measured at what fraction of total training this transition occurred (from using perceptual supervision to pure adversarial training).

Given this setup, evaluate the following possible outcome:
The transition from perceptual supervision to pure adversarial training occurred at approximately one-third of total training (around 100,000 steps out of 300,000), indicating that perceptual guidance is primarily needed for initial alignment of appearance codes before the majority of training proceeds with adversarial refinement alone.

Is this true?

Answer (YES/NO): NO